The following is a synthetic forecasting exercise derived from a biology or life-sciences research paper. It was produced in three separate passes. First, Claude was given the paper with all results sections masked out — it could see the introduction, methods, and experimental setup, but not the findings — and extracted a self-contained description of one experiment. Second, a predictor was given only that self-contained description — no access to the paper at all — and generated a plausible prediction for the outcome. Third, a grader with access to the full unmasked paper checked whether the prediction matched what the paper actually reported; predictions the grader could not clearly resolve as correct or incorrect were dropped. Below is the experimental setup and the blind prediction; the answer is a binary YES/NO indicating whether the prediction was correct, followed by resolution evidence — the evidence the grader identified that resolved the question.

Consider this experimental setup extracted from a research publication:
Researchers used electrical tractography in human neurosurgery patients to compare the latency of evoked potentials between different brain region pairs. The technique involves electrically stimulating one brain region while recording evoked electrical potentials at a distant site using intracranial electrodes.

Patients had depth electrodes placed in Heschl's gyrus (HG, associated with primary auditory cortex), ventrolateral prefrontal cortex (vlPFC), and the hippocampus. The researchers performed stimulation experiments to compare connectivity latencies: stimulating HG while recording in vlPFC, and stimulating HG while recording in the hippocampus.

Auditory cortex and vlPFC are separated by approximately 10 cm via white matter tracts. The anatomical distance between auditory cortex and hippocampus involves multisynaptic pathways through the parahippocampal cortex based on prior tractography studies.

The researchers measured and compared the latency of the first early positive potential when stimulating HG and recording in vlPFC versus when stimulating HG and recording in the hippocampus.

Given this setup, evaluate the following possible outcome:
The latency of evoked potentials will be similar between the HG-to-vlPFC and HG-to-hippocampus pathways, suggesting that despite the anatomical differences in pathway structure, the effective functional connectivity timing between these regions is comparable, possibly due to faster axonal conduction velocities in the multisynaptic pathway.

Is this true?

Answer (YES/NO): NO